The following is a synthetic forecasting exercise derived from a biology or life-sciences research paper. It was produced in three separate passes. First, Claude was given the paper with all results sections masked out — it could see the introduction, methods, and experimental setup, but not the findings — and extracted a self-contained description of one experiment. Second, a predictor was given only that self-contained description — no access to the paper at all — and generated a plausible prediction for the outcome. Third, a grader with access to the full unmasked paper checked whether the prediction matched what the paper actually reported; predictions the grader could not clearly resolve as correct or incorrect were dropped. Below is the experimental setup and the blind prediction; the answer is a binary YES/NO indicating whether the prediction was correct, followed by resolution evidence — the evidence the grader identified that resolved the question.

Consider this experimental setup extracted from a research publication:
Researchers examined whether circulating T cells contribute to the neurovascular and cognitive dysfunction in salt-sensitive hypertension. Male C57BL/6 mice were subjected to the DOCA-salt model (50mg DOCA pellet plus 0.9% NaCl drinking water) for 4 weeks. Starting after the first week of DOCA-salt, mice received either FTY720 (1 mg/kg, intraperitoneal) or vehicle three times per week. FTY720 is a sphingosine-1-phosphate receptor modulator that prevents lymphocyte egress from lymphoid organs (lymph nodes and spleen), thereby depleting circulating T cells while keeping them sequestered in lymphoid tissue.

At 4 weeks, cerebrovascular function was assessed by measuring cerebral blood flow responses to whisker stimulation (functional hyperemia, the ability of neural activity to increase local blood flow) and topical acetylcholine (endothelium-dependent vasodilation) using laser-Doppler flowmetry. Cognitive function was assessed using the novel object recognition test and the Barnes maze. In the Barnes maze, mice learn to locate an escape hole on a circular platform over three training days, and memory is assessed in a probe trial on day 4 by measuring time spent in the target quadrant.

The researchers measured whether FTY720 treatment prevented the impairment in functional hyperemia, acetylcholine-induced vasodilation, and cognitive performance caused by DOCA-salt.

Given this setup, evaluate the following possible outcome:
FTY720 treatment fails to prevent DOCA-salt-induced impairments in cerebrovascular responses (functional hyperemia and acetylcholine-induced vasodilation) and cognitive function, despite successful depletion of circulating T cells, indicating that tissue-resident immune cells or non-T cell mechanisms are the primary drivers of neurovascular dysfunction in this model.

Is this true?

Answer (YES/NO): NO